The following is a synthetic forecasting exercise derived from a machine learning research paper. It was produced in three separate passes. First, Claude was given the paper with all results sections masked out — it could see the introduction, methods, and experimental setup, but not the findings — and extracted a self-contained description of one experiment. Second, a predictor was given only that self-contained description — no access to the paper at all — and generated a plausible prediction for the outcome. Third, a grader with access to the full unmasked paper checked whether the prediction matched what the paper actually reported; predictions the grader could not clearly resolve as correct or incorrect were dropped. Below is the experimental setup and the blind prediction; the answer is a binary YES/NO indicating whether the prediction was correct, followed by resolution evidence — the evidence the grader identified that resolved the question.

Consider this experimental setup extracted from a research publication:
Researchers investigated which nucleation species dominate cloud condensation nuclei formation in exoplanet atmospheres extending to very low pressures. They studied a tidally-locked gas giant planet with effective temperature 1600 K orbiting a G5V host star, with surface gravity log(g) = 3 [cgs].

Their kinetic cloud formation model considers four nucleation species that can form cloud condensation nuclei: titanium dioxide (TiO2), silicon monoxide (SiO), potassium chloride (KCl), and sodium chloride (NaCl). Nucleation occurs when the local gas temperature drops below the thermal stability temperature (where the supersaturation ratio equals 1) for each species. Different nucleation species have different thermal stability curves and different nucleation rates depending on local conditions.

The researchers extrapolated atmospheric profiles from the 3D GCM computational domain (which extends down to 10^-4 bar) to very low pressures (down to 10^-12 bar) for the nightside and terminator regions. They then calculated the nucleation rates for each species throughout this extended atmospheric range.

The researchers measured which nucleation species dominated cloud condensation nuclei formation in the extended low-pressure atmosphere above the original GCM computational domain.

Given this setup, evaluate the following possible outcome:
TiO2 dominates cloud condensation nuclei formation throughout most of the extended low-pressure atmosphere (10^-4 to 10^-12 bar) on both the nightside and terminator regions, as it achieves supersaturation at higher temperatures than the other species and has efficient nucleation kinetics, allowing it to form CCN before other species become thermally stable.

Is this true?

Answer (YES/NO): NO